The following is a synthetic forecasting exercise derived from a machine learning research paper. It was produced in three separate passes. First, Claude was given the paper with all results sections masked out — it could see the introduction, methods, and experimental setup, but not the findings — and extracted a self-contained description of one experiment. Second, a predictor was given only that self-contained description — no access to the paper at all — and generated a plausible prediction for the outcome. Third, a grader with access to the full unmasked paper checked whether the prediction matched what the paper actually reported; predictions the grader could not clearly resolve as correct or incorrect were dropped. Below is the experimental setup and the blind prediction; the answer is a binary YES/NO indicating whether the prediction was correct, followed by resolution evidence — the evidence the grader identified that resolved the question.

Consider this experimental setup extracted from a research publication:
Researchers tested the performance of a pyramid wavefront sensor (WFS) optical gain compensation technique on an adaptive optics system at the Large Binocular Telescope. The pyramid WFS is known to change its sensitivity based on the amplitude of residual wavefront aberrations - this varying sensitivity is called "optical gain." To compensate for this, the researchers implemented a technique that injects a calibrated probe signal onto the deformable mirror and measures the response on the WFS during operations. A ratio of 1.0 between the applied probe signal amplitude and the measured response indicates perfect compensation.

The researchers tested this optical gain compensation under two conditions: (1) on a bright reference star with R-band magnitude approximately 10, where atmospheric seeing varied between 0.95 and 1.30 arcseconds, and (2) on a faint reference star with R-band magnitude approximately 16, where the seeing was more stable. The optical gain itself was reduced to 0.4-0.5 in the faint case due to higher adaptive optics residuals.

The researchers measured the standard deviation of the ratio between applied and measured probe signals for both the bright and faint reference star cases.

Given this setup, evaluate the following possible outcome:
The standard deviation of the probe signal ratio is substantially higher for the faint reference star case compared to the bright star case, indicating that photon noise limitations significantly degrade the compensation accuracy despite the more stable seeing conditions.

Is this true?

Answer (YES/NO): YES